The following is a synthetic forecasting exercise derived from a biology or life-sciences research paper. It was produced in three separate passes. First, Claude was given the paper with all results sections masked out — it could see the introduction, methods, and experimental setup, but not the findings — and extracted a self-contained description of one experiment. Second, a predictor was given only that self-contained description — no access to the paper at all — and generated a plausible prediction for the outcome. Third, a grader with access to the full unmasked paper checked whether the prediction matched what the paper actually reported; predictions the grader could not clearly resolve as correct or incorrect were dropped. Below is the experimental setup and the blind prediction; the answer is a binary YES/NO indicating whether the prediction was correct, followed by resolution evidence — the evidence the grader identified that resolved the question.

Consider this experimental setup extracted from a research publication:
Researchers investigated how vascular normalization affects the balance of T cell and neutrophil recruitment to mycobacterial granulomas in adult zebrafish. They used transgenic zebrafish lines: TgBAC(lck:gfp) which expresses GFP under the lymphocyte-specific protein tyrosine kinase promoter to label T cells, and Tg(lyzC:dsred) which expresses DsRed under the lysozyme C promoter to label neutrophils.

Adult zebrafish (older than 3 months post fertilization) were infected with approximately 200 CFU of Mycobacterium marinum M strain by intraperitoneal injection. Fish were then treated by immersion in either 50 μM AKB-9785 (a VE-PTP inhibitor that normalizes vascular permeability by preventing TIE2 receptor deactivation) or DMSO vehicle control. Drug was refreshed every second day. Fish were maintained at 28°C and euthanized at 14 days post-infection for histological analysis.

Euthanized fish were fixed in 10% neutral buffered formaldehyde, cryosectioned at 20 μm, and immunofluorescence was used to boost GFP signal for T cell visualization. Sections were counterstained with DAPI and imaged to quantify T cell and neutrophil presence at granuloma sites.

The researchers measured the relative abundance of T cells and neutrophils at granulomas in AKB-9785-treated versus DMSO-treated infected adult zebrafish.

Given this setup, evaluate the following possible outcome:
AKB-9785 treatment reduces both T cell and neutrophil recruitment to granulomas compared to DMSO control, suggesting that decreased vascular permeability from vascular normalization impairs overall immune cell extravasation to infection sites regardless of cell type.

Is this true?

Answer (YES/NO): NO